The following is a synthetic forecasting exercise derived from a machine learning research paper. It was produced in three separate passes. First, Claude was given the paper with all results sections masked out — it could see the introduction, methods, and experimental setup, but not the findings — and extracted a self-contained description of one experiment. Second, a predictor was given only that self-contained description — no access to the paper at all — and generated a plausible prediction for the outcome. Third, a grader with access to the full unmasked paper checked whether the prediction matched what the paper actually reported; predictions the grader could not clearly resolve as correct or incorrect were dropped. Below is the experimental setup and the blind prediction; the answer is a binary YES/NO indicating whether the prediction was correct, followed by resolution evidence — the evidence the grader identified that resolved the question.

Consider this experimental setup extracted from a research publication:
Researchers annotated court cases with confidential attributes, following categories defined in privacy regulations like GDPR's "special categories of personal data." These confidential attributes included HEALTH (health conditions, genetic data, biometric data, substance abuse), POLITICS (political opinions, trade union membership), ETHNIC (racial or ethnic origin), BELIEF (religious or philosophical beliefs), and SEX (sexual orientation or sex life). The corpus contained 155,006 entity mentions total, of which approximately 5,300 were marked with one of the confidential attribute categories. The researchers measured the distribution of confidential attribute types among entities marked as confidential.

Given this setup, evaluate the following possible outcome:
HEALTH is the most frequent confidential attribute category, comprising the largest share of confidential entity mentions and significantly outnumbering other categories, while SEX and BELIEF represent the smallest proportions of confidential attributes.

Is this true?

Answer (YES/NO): YES